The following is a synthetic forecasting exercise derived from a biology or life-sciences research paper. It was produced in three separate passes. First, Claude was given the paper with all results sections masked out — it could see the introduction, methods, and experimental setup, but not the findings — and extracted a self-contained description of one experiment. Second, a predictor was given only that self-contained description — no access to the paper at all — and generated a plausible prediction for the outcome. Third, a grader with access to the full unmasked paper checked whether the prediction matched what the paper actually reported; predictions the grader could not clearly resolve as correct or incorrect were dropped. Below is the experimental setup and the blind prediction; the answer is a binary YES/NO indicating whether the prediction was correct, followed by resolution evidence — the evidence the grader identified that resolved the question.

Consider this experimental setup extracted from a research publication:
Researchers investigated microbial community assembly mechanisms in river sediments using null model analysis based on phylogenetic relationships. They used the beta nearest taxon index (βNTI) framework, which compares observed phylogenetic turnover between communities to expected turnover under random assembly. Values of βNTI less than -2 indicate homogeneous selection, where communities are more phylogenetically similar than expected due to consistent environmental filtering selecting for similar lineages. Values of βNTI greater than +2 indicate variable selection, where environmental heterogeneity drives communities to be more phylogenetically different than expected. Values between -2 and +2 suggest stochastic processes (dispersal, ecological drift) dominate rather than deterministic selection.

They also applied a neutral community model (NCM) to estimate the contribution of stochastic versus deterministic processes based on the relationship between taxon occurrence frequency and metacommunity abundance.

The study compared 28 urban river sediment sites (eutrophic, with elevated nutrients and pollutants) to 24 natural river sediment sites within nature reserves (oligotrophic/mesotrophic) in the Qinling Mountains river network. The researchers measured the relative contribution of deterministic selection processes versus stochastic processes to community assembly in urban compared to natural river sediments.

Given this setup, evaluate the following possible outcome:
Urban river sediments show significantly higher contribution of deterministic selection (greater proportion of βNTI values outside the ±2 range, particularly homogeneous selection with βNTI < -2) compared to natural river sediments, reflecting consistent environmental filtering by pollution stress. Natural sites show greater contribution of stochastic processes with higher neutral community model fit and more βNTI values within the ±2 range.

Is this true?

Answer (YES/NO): NO